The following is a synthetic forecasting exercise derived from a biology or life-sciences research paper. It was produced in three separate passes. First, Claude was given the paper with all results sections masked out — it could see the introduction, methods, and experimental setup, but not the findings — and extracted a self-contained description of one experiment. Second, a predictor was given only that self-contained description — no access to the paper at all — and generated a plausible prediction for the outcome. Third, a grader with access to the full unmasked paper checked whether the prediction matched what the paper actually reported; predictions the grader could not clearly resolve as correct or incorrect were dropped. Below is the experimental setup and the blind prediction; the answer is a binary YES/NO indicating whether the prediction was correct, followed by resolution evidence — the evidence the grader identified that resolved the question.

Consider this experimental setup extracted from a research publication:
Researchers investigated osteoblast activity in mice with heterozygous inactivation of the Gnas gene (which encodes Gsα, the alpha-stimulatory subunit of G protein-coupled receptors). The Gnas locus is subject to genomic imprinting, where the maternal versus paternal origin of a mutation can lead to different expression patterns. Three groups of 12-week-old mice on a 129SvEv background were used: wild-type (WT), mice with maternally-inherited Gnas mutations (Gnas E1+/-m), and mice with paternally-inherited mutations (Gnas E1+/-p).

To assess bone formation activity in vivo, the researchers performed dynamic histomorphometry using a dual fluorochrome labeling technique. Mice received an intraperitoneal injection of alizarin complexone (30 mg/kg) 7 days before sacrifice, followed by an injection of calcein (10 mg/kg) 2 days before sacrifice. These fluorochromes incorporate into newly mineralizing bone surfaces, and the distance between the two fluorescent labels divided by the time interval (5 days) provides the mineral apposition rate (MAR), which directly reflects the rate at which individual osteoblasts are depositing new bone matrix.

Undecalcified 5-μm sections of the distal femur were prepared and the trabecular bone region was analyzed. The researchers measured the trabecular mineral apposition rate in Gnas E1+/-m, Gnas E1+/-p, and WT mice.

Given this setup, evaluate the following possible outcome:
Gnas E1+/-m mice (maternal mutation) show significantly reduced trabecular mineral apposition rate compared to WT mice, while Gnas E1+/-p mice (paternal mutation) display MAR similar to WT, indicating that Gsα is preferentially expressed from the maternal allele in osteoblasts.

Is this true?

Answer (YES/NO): NO